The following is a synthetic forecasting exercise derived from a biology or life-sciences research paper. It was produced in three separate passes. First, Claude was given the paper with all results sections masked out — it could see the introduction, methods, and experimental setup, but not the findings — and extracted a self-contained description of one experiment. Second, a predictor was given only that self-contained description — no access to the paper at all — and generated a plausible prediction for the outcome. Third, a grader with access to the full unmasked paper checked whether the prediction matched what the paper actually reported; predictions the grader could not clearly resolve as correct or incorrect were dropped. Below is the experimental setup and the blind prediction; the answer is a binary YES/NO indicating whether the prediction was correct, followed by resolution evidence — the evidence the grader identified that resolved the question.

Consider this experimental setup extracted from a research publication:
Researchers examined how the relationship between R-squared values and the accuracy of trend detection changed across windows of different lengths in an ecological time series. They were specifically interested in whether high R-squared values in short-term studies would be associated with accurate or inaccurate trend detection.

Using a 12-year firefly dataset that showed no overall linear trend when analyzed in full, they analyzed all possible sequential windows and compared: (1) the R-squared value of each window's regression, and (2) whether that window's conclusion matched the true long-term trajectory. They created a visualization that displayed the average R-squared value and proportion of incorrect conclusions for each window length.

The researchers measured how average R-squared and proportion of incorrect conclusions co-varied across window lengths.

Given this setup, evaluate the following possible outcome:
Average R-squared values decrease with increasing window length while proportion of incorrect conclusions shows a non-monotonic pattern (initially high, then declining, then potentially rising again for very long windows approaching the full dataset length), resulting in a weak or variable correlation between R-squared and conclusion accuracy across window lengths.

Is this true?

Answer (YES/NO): NO